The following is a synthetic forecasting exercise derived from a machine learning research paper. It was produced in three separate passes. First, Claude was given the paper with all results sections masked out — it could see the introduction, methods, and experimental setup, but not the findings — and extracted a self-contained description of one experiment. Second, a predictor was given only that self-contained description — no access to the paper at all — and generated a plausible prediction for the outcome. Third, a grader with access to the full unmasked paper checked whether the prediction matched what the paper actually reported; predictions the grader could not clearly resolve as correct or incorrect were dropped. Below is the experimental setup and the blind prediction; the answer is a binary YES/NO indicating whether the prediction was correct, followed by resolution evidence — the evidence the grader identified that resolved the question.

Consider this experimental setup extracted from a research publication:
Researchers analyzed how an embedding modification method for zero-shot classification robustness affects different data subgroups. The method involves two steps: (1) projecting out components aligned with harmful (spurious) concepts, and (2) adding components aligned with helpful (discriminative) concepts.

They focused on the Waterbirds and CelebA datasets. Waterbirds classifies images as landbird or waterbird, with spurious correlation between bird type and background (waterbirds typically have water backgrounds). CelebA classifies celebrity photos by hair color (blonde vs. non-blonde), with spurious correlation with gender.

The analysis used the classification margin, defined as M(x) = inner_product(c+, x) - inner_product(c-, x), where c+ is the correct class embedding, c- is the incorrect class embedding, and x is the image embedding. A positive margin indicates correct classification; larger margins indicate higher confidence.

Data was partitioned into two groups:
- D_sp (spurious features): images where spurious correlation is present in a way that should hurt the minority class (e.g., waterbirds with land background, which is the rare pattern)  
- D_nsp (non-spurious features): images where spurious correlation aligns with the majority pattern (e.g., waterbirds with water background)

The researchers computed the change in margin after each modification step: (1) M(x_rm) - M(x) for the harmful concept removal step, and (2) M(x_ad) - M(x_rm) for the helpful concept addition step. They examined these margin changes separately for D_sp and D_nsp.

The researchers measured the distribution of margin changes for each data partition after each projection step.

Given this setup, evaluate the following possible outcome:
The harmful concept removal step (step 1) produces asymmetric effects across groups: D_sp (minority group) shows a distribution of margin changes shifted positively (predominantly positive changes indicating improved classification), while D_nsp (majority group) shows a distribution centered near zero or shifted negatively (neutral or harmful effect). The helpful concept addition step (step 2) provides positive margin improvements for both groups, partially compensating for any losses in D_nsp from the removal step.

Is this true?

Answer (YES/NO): YES